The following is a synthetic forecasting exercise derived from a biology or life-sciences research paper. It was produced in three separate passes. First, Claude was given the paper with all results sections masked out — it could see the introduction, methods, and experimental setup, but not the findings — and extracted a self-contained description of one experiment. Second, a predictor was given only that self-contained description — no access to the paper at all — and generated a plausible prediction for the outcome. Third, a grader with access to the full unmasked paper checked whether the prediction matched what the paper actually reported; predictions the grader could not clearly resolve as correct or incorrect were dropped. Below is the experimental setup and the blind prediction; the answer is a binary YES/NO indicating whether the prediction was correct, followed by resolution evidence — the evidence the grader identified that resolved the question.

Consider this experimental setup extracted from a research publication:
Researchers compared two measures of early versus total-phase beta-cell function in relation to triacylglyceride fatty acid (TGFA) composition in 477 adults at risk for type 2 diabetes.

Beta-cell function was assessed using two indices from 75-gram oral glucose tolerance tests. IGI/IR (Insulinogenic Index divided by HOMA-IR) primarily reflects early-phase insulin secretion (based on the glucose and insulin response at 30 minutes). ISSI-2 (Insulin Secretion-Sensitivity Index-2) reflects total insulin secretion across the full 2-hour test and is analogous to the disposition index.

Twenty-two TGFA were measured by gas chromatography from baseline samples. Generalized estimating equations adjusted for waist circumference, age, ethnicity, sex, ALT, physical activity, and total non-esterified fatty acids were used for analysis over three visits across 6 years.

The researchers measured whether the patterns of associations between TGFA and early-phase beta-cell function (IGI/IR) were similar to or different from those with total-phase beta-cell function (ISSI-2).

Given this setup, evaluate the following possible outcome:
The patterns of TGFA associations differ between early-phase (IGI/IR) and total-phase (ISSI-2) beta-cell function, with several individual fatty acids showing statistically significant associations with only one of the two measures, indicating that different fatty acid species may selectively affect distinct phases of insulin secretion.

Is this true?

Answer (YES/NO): NO